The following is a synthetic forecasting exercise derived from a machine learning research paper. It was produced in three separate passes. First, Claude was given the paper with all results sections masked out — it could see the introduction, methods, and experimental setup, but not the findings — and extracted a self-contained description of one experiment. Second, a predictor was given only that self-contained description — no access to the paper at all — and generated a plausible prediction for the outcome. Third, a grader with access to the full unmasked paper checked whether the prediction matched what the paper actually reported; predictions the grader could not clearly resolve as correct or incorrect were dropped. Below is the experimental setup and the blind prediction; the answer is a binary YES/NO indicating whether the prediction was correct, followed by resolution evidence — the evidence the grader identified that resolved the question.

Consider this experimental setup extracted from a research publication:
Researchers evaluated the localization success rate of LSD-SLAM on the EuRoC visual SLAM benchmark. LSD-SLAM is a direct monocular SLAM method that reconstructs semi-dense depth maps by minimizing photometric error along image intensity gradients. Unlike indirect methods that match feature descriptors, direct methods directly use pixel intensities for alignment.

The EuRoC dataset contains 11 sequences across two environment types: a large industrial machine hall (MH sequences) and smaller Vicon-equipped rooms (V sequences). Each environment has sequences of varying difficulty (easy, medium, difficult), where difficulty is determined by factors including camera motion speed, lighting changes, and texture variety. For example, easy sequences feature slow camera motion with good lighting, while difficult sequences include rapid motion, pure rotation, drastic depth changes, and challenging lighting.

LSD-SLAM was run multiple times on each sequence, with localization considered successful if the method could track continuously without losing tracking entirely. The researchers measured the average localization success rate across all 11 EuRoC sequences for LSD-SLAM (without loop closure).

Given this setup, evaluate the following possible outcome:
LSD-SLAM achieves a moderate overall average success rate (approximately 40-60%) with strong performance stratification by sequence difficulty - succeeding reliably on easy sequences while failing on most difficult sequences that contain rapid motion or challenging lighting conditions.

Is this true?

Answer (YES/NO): NO